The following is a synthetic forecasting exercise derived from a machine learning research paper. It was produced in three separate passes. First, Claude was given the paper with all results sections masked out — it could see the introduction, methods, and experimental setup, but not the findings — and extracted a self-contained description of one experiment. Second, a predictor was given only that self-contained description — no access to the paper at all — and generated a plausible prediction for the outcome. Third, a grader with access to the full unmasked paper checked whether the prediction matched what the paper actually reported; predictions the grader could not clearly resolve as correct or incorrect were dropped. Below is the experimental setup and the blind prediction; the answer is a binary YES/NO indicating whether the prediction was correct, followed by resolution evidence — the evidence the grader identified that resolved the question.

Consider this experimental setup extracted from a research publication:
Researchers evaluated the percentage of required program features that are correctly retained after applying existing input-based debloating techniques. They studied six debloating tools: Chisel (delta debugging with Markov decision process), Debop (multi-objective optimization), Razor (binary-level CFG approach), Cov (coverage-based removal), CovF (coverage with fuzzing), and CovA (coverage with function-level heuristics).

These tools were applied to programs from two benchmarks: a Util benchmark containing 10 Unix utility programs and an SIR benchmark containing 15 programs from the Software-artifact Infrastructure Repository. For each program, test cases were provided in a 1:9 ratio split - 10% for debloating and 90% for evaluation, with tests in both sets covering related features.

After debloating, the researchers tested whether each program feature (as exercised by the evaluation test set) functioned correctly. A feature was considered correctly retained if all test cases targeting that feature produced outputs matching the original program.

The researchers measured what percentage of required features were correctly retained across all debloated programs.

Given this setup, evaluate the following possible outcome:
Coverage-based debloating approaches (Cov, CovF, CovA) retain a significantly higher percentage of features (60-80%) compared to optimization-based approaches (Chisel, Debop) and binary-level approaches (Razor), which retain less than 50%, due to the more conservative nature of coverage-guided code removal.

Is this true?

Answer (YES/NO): NO